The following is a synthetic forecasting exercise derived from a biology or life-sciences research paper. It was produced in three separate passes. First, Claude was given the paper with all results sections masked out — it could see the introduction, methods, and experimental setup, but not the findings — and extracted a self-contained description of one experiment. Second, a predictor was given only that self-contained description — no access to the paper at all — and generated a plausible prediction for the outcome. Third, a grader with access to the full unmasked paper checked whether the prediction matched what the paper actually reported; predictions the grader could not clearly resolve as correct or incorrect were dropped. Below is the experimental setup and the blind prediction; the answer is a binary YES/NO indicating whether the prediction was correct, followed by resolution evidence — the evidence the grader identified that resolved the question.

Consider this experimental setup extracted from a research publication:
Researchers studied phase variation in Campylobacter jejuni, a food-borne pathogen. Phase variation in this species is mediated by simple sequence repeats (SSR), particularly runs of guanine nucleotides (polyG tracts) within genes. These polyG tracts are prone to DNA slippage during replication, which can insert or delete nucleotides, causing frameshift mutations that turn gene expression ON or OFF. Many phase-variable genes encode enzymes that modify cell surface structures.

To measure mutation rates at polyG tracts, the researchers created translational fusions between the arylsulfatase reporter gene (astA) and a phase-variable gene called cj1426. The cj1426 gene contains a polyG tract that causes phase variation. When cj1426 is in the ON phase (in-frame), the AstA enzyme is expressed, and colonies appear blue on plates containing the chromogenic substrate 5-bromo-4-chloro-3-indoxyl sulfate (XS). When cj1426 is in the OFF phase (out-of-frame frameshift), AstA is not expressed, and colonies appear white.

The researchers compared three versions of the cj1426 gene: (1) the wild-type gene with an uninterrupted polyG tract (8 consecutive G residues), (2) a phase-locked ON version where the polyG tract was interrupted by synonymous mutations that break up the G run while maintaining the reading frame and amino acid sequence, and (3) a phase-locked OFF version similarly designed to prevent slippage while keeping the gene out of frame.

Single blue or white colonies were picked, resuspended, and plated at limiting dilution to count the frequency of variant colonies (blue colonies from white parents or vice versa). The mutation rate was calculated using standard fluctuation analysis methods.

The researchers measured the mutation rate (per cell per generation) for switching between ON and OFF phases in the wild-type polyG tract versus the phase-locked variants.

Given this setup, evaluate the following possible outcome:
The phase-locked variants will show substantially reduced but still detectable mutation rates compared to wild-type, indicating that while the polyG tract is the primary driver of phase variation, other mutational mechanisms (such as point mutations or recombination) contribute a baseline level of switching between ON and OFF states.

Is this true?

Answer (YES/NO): NO